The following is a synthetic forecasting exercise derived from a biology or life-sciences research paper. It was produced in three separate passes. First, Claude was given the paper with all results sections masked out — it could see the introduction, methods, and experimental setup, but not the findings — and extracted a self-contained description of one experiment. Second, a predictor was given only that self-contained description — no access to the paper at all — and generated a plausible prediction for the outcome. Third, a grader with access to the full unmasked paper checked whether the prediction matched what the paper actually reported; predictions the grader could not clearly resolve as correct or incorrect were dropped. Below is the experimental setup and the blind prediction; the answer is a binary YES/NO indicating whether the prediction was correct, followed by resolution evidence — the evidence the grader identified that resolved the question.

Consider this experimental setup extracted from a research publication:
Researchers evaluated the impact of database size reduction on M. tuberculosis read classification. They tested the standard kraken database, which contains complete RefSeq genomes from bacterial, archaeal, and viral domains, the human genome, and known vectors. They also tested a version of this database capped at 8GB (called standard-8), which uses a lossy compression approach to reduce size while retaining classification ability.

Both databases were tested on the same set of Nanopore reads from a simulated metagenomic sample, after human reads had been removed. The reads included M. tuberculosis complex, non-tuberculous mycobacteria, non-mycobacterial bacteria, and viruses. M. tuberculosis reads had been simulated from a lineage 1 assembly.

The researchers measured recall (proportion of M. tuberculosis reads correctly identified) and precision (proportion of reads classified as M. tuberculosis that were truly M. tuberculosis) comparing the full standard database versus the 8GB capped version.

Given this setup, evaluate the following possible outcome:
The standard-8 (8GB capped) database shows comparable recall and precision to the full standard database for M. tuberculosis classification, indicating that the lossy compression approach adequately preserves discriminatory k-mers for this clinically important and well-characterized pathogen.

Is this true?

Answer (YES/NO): YES